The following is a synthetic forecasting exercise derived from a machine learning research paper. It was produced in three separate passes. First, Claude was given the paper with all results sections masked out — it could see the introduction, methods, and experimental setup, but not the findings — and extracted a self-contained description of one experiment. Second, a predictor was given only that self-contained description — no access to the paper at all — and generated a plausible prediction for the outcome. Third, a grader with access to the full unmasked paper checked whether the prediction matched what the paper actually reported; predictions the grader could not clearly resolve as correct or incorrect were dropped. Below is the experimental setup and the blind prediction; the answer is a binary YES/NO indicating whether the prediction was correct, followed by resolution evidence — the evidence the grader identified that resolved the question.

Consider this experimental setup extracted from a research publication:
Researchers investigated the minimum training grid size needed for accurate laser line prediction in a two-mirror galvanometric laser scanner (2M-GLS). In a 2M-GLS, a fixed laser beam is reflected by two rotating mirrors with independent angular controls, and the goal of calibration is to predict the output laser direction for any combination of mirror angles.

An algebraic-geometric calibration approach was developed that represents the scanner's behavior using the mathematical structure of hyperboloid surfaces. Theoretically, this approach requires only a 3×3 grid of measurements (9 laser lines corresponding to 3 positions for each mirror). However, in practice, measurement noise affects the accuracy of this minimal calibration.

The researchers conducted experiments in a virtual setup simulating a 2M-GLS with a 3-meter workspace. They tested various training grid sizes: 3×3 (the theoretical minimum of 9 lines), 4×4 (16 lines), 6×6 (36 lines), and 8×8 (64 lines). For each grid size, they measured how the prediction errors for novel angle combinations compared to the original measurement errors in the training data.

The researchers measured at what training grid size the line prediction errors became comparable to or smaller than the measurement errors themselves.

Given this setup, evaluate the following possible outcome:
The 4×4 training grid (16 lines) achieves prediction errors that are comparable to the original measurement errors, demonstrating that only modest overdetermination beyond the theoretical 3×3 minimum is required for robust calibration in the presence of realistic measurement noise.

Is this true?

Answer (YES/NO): NO